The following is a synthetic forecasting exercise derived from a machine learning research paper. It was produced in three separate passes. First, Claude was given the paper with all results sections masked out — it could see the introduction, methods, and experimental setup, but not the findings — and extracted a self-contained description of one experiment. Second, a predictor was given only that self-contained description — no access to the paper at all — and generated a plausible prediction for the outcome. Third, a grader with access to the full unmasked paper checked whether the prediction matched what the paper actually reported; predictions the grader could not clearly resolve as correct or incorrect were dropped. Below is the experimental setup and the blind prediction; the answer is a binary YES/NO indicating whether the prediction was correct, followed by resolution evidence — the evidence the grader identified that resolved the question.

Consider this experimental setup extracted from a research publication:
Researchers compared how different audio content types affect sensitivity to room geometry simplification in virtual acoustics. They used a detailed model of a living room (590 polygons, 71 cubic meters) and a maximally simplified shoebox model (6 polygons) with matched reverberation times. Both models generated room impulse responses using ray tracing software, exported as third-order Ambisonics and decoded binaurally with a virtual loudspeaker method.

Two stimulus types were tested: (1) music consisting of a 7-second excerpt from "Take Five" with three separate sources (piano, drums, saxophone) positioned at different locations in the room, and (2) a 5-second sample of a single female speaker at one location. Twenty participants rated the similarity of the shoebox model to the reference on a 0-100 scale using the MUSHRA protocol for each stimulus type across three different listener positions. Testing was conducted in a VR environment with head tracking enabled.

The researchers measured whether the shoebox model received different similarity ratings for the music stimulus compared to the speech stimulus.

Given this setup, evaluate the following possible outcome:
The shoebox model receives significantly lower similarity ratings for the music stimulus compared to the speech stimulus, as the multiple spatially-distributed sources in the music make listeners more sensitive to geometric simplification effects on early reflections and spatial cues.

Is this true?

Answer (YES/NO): NO